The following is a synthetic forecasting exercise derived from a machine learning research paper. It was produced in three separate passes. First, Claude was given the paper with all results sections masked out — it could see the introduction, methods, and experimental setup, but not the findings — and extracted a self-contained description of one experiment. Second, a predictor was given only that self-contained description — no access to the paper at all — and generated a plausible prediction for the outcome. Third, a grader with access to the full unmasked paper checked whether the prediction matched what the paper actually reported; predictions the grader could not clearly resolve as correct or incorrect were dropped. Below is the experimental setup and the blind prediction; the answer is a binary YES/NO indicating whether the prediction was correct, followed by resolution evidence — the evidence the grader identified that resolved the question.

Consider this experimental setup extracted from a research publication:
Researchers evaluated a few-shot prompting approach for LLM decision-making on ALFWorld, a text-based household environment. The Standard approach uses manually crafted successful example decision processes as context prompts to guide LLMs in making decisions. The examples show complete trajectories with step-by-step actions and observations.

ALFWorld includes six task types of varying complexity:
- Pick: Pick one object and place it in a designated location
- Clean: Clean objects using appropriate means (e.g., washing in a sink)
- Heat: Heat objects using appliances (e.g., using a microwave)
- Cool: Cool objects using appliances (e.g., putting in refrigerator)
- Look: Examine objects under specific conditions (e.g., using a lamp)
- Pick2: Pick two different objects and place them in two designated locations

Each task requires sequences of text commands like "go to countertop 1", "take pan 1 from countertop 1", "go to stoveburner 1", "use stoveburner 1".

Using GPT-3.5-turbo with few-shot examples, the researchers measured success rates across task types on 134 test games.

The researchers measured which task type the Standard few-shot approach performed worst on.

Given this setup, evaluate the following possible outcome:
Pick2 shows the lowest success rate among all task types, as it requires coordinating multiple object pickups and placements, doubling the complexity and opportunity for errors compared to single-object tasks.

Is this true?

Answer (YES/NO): YES